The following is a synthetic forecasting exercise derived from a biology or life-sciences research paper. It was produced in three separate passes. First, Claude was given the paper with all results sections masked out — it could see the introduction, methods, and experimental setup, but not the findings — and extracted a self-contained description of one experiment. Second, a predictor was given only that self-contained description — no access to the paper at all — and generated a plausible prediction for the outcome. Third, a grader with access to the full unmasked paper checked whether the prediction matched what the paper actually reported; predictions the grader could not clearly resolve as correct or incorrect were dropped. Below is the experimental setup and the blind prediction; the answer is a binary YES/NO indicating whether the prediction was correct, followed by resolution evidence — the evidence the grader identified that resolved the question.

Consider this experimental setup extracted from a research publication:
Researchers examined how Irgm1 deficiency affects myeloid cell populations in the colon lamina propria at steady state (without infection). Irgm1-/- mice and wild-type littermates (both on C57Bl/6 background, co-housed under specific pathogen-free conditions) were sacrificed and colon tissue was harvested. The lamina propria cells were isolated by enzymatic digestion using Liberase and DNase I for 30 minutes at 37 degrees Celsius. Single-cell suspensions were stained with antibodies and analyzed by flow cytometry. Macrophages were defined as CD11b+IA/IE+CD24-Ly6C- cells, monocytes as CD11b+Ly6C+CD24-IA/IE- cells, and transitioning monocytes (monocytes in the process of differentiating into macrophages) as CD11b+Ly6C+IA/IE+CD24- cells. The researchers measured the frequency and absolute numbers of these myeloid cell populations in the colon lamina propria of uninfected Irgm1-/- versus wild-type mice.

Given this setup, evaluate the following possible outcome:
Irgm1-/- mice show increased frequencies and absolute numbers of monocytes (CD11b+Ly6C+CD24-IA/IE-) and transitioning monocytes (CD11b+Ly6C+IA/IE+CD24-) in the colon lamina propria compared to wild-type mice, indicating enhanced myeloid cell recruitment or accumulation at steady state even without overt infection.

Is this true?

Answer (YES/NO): NO